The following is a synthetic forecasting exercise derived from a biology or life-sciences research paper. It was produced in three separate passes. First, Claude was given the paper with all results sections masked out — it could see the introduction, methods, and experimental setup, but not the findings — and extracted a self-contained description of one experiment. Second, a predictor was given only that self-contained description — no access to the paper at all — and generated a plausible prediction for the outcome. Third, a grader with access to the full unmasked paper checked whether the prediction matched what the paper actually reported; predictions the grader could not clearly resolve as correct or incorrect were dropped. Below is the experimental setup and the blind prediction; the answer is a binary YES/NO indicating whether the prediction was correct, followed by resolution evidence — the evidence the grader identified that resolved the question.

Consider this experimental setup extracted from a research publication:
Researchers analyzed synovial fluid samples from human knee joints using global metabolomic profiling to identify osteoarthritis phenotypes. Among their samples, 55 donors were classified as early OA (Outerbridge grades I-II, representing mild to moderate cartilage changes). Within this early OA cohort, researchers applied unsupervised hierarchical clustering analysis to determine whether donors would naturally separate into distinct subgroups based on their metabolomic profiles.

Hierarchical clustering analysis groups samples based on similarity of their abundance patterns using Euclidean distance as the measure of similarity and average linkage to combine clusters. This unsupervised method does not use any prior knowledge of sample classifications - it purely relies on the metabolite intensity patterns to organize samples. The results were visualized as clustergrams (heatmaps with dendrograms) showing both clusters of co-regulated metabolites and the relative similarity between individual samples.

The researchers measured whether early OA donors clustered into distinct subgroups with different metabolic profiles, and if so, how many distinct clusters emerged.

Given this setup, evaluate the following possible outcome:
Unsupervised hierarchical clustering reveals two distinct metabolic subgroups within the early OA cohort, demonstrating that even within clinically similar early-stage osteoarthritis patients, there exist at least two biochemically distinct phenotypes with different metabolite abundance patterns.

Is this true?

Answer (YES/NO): YES